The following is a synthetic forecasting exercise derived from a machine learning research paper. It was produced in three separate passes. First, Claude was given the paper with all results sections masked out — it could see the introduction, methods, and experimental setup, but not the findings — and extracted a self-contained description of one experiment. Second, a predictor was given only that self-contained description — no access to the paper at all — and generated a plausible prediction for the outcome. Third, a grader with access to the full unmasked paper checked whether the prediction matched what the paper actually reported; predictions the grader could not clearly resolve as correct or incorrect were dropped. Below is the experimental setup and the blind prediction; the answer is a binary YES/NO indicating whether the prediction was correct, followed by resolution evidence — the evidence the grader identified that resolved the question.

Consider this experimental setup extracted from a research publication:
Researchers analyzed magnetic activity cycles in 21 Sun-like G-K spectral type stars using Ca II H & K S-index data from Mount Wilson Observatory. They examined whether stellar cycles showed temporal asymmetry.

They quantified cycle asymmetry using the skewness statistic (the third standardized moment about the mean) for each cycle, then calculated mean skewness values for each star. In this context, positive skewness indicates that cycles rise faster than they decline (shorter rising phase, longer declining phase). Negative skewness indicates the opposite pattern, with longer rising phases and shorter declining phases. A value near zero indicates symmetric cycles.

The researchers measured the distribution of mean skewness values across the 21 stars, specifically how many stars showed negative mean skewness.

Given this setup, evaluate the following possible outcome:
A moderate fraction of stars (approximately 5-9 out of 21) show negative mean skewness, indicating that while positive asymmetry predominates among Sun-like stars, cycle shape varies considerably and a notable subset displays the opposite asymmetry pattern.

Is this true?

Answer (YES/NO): NO